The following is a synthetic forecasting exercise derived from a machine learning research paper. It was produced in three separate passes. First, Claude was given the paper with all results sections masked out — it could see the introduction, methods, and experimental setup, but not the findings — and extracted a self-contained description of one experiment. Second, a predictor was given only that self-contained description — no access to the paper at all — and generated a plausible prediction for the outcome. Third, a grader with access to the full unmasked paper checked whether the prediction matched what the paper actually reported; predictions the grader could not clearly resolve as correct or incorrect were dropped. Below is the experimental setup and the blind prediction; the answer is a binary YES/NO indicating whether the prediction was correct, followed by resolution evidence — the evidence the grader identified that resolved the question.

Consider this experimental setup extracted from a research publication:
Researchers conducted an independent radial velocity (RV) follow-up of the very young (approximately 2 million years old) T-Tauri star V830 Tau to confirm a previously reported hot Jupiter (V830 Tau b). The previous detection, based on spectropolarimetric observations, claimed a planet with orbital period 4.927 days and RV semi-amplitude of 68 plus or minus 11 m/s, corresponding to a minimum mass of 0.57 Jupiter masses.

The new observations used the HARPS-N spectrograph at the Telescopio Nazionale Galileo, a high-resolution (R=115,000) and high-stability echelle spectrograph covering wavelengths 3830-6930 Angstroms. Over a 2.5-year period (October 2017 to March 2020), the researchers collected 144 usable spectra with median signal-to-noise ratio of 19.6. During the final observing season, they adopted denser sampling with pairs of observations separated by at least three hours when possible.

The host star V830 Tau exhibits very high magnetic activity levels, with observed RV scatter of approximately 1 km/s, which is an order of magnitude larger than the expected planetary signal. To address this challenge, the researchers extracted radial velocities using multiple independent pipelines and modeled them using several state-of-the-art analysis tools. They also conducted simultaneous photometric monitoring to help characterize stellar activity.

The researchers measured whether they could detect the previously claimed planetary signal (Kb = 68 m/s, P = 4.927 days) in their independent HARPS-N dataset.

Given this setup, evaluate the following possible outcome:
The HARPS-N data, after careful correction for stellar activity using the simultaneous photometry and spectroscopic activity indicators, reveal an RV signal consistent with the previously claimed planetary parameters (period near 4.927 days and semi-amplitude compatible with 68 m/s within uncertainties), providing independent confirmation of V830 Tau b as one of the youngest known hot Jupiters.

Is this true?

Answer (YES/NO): NO